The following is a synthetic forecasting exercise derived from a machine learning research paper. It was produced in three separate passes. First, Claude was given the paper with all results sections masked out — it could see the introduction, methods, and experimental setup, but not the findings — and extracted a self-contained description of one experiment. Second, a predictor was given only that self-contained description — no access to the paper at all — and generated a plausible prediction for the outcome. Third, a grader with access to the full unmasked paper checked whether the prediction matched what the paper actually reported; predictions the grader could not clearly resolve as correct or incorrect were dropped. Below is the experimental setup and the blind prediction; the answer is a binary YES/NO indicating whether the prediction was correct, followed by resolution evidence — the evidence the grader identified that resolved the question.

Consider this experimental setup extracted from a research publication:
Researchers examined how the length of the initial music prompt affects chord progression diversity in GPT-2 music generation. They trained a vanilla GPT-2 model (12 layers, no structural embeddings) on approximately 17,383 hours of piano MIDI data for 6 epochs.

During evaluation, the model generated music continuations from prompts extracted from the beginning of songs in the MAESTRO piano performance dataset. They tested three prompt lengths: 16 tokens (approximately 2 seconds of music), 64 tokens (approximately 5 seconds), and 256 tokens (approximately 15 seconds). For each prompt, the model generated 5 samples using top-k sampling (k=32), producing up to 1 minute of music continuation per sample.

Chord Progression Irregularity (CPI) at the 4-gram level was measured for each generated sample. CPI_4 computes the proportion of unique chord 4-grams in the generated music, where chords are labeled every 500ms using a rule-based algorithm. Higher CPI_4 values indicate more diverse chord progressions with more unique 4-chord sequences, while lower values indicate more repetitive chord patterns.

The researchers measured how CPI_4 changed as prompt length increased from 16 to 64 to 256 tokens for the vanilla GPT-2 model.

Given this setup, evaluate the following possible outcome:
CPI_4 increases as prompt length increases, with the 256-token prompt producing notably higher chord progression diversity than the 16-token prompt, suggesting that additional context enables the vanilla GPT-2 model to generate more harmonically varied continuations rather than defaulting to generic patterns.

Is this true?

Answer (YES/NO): YES